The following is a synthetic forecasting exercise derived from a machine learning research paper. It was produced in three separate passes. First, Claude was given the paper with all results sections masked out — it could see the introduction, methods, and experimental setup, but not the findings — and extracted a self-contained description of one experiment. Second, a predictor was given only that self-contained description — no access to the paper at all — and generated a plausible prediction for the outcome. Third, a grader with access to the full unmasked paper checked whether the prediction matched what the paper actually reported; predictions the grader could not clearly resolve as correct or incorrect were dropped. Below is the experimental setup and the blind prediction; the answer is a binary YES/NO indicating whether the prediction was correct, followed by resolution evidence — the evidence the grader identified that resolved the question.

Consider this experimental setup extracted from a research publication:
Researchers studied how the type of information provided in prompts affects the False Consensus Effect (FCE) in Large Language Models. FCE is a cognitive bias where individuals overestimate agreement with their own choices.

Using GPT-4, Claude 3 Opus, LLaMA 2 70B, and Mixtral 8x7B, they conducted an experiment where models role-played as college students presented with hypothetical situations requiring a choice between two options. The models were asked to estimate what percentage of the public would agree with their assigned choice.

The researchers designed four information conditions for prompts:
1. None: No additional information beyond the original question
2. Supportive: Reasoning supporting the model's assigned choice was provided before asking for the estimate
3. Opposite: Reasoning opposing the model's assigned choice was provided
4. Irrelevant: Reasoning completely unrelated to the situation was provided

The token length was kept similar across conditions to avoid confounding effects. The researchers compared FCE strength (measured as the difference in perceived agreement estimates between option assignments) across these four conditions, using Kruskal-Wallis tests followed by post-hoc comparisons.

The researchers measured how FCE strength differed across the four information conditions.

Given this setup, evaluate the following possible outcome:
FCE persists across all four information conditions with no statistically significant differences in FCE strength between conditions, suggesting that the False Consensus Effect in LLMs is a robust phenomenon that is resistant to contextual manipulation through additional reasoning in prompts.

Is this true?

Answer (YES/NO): NO